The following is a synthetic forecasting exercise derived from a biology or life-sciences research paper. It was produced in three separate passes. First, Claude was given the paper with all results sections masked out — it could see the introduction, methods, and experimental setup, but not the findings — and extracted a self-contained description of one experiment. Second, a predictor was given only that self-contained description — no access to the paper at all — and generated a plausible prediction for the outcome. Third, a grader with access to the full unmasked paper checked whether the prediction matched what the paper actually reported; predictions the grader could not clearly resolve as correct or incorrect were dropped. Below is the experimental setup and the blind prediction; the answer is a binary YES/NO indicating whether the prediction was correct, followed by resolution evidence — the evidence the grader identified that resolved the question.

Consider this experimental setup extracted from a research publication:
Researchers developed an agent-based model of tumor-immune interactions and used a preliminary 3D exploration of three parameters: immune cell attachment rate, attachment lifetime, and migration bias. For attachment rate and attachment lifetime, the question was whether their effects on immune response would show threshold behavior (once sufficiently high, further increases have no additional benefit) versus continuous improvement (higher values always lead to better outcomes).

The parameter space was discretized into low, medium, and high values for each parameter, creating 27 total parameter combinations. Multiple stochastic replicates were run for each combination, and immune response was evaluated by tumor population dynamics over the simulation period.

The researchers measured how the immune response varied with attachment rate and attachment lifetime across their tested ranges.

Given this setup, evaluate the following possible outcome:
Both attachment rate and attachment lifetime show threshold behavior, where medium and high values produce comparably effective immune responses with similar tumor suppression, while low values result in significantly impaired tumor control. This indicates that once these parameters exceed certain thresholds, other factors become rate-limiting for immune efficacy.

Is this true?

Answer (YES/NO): YES